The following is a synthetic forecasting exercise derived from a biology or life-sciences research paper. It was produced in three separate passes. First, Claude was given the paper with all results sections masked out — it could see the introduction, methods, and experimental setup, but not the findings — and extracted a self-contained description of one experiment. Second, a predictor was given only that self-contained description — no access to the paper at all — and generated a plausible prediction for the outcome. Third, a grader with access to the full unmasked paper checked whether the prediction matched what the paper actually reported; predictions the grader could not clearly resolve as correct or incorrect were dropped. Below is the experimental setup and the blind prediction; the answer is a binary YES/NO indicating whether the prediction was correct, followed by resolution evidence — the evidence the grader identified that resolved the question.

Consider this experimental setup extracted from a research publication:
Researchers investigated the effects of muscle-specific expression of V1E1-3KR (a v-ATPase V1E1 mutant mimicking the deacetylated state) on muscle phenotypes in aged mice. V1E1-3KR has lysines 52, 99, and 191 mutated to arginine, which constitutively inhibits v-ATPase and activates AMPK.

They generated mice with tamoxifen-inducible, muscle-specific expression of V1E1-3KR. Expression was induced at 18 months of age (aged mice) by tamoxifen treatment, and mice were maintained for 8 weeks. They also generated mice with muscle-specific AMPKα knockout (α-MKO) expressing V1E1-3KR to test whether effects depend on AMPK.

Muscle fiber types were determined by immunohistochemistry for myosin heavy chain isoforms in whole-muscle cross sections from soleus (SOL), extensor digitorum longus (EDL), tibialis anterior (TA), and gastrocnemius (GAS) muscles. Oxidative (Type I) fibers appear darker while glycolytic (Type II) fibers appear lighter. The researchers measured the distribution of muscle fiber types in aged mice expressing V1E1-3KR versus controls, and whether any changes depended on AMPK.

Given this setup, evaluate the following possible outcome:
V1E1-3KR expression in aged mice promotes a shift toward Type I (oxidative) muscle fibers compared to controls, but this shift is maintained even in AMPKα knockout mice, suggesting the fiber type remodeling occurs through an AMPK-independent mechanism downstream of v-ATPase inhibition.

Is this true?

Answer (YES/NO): NO